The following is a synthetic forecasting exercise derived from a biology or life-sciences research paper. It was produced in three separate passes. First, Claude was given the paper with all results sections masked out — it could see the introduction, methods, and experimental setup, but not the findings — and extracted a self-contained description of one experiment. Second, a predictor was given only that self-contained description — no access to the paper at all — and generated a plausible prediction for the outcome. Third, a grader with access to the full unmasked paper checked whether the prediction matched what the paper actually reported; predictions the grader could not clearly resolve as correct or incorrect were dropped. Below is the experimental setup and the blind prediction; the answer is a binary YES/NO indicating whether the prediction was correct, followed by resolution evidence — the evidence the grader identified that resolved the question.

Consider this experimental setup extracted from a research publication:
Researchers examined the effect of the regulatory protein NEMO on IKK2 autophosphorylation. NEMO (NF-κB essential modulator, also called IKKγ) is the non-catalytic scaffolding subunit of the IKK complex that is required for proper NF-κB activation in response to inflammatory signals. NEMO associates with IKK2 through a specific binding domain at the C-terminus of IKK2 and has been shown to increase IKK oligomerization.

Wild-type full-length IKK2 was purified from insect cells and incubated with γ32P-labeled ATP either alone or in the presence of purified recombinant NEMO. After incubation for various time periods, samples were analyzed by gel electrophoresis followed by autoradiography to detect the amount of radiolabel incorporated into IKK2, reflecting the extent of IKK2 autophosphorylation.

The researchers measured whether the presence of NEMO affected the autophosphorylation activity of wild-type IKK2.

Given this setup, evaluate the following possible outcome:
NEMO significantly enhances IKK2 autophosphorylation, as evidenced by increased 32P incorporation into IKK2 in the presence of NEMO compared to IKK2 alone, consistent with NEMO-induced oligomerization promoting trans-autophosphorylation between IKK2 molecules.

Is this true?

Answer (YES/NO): NO